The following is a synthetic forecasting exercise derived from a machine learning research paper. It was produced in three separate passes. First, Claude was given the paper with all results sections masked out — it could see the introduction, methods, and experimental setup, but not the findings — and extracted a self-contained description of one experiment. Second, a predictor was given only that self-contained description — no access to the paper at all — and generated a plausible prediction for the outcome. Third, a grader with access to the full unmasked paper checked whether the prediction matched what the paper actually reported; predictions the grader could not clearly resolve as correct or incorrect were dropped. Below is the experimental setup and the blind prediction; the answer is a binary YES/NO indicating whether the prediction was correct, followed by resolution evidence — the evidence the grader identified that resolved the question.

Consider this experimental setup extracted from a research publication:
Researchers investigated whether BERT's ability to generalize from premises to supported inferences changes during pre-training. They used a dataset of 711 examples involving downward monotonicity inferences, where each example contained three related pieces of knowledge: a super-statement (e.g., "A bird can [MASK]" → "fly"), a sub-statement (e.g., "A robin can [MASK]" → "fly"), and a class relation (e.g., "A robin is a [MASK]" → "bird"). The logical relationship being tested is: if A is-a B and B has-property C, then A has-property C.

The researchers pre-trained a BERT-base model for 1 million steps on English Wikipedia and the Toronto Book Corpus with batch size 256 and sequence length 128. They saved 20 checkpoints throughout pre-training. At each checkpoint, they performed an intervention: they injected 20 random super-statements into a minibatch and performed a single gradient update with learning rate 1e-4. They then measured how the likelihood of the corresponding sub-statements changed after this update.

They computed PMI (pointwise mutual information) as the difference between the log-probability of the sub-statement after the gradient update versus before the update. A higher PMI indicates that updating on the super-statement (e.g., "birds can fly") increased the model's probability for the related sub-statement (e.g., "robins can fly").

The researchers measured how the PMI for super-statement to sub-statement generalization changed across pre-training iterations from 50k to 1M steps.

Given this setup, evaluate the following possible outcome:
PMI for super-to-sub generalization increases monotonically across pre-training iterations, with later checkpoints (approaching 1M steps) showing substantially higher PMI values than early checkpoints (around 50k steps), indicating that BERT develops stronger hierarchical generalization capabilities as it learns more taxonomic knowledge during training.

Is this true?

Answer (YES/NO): NO